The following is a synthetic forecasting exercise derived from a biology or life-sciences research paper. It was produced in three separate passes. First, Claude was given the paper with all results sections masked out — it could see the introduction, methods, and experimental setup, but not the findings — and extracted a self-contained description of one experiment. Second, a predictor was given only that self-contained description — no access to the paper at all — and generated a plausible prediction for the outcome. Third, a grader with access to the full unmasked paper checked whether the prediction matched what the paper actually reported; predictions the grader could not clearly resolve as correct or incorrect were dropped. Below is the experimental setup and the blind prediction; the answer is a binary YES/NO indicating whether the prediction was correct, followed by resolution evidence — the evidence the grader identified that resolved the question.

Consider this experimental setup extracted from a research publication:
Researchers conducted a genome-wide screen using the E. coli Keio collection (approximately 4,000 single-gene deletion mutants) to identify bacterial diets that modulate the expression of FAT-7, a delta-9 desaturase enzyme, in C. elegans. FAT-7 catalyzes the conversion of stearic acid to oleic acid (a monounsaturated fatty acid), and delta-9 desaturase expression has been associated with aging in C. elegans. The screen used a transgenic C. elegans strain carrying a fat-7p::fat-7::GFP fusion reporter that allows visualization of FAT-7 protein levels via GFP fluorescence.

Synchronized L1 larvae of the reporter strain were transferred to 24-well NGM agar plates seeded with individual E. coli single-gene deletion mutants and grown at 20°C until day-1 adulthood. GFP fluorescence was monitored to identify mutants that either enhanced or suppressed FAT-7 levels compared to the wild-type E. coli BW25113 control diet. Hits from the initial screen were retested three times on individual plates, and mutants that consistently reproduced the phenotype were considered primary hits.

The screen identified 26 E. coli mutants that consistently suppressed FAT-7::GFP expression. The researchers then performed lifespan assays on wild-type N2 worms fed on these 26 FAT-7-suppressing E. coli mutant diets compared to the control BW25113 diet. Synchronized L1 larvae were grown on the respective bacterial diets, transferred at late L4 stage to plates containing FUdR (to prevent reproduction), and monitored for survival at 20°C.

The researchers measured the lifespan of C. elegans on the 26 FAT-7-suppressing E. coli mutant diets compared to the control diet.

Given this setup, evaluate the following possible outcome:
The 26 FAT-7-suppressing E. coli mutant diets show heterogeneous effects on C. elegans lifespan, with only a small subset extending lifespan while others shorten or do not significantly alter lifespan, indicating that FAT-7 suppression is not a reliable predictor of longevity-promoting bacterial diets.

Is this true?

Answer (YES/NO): NO